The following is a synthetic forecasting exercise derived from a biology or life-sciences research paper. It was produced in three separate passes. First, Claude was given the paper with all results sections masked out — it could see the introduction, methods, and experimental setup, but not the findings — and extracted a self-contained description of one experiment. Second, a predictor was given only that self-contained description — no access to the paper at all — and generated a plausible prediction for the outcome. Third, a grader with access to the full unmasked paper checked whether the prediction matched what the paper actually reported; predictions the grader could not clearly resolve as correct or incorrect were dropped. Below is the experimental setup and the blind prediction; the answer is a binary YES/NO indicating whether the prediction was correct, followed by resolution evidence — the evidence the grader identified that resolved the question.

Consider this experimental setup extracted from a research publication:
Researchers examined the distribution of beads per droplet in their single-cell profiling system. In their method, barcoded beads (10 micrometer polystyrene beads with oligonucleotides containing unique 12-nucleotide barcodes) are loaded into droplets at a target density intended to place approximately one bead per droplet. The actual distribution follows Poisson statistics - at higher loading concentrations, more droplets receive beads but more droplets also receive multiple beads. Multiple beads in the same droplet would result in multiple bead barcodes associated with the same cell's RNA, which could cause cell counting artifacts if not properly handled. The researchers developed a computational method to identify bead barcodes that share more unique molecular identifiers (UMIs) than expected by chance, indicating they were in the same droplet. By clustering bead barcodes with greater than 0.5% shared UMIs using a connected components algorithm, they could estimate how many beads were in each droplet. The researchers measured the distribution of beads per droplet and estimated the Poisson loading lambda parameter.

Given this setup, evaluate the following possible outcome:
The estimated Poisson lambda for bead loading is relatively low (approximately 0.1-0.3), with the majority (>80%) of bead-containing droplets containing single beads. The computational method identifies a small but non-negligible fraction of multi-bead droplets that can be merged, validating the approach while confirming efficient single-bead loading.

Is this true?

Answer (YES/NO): NO